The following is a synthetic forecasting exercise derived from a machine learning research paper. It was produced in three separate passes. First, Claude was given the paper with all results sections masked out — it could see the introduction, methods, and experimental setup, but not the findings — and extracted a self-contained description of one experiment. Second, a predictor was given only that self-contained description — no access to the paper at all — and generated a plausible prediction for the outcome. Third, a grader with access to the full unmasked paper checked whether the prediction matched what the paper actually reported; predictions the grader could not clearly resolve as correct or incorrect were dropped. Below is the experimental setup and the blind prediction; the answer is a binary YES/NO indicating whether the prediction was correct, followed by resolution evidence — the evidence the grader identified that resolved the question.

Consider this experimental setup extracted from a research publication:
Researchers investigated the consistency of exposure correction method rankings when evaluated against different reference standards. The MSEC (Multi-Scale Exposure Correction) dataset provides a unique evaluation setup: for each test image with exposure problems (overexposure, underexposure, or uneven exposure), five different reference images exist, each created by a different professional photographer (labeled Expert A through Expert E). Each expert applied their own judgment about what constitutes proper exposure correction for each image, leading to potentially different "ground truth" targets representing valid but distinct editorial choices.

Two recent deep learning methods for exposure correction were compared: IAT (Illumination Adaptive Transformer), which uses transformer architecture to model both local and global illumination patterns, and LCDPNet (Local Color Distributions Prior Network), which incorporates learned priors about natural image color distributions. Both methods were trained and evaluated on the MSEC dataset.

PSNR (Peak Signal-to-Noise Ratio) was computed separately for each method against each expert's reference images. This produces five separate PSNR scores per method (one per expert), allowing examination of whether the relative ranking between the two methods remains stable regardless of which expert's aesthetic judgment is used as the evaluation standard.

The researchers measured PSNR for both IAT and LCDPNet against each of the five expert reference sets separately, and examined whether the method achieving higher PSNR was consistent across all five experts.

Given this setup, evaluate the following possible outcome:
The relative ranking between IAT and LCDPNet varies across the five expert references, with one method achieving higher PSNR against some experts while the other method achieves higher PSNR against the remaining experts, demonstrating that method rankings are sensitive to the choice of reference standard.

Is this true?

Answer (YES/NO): YES